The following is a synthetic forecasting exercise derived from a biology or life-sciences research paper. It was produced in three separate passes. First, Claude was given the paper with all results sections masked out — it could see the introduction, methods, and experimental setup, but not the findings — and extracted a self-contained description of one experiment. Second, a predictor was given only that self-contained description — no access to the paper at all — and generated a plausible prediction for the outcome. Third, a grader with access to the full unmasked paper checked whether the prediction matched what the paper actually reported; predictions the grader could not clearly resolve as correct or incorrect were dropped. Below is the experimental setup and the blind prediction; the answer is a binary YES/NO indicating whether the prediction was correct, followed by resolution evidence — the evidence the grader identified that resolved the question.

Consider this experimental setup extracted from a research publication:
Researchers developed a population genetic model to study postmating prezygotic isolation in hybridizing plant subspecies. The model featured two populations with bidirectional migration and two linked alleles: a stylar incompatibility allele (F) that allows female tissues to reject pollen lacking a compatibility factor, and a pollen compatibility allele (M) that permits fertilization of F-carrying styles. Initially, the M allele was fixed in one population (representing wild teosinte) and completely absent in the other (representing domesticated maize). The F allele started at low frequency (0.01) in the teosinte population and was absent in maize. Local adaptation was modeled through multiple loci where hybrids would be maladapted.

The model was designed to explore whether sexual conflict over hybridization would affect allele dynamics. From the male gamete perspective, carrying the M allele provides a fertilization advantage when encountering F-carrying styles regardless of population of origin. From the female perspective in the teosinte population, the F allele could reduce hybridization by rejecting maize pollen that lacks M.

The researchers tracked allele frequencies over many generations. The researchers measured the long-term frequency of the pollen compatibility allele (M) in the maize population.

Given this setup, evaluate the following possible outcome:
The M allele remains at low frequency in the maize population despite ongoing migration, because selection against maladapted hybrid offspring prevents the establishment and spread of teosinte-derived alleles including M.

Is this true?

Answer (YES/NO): NO